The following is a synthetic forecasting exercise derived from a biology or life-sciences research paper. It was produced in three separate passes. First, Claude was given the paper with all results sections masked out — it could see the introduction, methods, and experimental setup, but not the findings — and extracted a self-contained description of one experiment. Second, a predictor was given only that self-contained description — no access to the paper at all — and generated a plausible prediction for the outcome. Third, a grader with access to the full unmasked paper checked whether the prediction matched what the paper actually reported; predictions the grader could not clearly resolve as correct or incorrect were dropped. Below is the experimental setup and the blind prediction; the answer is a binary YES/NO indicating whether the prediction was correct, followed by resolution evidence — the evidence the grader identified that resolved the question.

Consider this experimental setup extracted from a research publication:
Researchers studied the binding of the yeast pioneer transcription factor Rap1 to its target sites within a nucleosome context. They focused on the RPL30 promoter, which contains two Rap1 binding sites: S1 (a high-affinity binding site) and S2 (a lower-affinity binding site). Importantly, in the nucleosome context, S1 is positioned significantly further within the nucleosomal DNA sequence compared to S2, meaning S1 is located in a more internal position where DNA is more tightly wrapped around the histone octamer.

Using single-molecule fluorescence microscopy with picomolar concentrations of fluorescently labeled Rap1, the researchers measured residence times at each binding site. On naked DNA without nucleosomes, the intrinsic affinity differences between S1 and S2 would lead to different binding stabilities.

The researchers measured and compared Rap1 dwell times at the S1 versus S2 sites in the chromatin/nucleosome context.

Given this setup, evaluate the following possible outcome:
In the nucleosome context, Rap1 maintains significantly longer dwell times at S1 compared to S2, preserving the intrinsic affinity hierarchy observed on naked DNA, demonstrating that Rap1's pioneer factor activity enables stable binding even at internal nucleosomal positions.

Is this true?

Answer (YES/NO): YES